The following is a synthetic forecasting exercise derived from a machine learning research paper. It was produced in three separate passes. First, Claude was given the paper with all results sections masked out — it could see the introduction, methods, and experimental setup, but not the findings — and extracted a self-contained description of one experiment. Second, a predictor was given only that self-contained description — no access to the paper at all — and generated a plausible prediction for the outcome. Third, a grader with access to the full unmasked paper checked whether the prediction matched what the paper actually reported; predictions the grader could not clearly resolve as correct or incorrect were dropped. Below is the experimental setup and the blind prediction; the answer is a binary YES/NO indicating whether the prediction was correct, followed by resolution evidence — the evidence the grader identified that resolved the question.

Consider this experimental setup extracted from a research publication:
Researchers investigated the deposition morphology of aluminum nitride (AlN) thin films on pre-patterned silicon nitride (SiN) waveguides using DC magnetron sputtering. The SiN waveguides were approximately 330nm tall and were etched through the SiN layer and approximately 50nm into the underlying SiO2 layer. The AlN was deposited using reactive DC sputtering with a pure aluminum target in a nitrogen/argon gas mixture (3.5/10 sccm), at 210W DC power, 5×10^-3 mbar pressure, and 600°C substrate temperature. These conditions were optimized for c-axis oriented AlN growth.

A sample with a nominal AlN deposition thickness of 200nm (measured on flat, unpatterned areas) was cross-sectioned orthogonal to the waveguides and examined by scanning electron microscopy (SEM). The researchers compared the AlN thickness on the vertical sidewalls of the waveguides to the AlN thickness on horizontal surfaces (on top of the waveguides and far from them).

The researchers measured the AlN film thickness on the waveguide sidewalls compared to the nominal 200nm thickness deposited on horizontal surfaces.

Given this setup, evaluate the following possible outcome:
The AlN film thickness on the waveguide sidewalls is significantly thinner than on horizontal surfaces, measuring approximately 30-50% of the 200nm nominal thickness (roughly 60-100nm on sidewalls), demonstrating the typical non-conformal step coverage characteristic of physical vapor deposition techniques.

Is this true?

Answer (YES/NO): NO